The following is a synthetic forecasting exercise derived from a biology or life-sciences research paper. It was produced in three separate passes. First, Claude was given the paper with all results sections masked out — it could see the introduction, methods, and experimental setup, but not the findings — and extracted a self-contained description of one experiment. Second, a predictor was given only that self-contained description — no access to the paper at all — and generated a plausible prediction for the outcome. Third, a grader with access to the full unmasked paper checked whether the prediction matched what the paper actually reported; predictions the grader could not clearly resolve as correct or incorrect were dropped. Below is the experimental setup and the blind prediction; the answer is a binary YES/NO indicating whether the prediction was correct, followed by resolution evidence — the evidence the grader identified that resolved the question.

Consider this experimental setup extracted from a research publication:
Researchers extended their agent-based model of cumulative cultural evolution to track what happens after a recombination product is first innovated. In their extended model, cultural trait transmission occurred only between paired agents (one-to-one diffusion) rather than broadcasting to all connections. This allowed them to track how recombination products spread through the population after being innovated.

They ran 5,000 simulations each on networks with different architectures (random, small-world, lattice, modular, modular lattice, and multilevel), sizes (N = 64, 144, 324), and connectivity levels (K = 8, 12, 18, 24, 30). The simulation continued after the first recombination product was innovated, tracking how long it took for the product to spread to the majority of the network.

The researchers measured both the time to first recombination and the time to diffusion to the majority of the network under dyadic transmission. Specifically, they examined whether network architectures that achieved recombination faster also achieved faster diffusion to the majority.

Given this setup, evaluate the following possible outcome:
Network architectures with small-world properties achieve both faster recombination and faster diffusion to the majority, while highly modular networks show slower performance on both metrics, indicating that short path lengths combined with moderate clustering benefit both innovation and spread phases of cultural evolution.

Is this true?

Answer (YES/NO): NO